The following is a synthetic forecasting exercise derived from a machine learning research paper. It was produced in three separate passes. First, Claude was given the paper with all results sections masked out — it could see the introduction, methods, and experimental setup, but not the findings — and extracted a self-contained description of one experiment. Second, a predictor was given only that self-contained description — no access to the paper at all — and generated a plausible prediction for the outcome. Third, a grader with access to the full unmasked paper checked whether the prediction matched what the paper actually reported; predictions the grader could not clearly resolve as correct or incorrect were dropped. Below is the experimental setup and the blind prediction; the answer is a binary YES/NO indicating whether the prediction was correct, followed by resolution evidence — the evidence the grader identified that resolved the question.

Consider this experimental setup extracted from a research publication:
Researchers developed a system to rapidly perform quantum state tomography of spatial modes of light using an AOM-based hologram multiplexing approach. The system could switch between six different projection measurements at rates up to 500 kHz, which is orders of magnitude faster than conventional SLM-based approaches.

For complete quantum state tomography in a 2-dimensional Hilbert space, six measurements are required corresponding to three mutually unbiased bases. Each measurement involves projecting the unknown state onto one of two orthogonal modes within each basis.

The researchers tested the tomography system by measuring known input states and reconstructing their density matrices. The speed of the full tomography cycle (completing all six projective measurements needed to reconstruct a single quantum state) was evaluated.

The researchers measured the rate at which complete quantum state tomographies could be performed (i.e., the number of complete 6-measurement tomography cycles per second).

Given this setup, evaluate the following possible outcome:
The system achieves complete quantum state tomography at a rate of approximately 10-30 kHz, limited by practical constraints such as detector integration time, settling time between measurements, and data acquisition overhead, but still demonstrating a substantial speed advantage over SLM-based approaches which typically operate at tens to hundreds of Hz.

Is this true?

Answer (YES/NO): NO